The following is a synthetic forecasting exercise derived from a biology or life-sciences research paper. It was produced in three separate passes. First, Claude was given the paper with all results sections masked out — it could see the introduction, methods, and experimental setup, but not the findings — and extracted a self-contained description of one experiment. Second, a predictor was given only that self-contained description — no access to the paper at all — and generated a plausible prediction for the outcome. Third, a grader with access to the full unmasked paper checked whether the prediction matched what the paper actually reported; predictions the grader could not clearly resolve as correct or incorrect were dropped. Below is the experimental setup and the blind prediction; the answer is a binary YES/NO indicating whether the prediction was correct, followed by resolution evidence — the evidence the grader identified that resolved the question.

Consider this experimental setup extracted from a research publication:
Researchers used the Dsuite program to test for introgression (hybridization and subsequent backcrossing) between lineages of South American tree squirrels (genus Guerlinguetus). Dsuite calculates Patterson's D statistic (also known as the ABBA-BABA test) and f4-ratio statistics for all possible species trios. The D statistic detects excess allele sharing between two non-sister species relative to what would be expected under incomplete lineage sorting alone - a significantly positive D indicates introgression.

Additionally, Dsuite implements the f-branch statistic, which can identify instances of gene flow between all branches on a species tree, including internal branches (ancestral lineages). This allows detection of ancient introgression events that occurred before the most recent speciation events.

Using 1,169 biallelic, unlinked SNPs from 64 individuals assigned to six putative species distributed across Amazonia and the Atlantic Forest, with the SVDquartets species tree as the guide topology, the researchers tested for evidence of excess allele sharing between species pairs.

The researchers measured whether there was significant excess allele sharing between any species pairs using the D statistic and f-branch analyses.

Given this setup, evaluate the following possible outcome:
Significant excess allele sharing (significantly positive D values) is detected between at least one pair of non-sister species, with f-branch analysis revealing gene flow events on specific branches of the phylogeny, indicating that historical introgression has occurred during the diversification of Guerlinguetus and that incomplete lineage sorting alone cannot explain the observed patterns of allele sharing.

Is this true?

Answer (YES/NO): YES